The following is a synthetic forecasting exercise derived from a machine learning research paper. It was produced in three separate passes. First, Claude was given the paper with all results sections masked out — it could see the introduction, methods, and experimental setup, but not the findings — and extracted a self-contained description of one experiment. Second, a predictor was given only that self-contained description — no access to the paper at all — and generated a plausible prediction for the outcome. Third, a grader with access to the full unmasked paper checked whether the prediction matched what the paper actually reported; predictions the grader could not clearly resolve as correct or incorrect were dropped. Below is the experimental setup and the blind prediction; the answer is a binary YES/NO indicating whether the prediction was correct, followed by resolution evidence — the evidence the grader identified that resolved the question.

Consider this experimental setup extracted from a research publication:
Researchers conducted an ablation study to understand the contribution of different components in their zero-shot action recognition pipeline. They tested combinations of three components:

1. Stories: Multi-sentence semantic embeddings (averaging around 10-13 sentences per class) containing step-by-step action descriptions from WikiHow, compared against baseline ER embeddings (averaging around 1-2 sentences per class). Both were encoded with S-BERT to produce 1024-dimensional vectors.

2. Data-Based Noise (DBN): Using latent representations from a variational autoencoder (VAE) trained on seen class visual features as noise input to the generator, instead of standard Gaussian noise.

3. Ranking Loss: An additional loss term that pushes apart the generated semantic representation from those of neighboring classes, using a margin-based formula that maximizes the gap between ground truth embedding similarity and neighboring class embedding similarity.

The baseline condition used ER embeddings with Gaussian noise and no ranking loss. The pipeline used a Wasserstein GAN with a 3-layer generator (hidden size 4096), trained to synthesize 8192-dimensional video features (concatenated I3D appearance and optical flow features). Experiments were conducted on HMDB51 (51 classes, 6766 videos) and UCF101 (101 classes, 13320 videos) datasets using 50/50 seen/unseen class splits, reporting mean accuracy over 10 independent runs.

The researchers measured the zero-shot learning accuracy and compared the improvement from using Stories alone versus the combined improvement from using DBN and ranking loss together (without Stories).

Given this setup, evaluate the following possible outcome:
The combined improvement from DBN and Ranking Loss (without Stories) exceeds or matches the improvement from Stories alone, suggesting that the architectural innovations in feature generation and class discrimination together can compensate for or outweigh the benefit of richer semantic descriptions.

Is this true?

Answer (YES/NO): NO